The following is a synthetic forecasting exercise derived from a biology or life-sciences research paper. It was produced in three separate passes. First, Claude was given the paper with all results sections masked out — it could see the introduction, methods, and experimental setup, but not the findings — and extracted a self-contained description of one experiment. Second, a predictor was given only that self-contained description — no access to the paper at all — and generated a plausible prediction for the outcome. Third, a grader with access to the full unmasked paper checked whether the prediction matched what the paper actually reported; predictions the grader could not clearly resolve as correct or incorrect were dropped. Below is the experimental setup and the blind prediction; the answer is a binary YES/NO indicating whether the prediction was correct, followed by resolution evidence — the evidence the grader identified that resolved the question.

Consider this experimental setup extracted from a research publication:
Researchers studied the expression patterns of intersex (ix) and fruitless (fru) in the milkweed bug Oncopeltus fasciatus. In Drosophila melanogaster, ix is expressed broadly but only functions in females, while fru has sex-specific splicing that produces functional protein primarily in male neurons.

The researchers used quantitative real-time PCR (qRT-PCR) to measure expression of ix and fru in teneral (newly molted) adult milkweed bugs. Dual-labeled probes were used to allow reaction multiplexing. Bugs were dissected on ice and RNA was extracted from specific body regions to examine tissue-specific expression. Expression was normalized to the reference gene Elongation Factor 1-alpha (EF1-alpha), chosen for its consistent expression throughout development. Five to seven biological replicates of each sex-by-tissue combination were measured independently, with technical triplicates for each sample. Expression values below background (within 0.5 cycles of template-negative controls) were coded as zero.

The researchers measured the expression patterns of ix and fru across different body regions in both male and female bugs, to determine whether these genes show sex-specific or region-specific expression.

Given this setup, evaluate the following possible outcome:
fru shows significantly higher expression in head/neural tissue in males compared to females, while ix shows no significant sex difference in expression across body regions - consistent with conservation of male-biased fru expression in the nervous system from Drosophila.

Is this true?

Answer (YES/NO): NO